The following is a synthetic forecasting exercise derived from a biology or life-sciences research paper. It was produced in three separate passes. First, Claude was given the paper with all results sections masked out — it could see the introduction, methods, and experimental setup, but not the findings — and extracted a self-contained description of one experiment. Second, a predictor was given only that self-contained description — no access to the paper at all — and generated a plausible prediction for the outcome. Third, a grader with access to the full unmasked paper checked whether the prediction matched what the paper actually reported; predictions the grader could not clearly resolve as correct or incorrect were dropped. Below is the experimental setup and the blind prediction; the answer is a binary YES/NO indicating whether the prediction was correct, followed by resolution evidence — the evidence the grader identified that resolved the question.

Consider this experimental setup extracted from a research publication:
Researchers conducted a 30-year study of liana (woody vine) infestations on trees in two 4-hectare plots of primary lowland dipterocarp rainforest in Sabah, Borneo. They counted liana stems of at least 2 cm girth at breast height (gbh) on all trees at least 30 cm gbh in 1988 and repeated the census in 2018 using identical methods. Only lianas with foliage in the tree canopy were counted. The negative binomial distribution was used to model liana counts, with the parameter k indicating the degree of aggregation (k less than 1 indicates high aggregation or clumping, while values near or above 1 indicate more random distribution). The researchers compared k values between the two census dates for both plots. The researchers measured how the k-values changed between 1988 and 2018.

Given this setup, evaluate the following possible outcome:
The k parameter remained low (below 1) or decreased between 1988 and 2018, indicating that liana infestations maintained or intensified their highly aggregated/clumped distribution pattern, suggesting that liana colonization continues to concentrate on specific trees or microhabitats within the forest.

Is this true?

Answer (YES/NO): NO